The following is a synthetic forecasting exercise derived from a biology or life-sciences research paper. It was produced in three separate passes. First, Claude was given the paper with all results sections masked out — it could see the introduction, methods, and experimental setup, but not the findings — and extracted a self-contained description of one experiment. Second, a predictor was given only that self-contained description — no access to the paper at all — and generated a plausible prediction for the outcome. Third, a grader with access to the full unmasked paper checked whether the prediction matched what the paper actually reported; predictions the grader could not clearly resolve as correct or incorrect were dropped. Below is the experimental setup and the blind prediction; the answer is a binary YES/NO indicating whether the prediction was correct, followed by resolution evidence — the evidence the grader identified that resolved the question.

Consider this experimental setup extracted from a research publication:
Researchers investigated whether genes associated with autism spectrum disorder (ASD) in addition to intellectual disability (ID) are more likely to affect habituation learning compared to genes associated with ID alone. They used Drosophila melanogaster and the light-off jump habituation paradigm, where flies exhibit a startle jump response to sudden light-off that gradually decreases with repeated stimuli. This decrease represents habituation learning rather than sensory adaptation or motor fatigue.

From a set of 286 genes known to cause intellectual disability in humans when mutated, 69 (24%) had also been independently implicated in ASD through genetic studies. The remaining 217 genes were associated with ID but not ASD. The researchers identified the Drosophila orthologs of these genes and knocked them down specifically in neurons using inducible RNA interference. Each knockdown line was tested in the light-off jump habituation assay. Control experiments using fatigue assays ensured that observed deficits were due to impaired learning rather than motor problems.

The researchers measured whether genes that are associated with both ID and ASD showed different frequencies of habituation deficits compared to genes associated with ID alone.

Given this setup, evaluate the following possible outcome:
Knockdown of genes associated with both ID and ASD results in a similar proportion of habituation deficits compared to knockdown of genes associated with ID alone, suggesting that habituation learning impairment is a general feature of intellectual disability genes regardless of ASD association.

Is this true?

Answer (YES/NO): NO